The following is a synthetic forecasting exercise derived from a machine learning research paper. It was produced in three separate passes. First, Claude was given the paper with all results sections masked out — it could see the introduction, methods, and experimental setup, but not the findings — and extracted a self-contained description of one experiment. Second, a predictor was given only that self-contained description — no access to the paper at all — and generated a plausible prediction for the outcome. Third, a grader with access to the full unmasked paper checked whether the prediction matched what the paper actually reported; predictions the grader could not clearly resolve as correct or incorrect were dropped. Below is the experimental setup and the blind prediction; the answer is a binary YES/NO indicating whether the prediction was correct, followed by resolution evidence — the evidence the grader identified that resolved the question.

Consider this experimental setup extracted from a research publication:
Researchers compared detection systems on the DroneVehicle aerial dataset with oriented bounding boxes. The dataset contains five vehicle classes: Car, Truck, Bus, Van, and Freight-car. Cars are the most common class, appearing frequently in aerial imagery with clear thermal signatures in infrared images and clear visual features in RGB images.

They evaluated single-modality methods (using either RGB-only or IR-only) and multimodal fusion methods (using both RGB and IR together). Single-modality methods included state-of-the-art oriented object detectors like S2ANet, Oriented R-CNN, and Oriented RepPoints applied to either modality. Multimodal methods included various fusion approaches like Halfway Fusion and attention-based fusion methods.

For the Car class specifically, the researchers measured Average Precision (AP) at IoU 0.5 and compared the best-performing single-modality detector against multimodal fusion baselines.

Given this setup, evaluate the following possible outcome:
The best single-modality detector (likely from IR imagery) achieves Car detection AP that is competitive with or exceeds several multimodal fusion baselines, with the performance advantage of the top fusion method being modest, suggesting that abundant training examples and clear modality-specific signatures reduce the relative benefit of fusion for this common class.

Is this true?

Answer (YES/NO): YES